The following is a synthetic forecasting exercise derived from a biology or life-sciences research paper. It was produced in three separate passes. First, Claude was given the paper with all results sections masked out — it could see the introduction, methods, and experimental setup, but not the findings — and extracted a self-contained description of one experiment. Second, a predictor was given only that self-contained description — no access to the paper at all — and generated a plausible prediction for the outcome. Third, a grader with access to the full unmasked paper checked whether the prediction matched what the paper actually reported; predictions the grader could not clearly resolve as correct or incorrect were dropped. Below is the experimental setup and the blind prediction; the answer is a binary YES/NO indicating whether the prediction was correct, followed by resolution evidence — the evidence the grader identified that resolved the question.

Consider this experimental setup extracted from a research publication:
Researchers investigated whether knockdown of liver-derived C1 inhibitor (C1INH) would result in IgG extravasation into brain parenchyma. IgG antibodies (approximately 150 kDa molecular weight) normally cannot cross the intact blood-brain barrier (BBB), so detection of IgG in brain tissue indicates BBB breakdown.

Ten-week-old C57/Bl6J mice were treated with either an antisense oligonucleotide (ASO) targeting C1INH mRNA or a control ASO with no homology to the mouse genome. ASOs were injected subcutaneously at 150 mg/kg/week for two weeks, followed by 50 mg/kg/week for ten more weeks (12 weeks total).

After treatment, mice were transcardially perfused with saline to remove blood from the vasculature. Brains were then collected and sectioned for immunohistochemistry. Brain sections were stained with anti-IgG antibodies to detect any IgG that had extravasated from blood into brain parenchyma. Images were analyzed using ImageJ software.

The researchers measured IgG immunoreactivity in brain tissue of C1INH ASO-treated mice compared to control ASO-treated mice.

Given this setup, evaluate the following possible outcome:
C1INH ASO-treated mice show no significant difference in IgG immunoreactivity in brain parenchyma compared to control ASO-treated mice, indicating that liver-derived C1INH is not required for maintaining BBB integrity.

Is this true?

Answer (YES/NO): NO